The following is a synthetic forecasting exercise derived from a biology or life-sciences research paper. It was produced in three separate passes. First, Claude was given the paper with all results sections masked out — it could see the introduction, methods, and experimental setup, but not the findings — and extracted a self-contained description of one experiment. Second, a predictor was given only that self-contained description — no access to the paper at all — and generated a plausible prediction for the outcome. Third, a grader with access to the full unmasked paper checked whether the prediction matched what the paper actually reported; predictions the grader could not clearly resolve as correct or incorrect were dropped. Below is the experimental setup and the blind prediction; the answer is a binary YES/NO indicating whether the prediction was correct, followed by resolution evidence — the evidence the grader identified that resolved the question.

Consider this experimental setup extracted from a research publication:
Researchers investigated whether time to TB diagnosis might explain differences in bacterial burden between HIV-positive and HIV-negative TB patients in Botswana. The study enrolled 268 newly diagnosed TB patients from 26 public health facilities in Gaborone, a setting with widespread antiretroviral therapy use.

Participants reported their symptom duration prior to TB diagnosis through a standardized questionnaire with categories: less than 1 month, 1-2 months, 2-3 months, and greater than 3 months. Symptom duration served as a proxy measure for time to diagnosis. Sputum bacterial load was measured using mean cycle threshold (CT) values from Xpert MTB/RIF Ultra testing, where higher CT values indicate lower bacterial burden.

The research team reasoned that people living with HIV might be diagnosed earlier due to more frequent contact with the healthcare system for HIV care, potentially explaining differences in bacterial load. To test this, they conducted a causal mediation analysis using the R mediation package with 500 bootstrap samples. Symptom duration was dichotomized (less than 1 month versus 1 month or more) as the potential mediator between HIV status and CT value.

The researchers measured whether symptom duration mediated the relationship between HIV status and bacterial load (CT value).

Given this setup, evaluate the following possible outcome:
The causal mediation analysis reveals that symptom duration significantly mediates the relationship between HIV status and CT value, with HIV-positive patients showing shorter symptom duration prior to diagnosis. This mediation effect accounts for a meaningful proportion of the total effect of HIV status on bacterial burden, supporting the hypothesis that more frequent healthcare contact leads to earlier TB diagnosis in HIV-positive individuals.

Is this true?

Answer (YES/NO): NO